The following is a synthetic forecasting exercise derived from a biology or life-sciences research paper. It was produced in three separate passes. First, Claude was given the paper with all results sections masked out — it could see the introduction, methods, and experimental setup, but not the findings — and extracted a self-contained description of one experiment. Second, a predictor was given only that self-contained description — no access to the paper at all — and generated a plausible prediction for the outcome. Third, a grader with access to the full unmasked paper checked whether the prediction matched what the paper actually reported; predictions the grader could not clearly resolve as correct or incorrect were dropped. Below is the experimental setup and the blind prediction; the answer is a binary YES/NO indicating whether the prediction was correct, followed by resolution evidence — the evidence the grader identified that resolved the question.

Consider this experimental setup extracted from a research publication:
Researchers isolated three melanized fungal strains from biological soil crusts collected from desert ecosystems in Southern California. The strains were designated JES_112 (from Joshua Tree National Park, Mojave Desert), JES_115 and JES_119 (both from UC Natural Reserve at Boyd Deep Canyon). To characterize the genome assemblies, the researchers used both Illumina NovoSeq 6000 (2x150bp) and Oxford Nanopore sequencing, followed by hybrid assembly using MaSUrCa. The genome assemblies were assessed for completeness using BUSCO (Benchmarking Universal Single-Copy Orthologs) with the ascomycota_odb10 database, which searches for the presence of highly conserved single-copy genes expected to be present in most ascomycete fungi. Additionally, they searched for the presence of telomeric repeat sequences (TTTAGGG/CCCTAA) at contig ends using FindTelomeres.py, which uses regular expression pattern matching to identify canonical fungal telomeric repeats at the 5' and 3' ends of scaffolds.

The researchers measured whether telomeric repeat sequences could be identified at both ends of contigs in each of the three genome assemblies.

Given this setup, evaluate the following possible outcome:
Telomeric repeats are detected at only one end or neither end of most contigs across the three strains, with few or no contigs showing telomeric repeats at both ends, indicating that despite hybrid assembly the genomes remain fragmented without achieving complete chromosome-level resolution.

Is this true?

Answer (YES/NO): NO